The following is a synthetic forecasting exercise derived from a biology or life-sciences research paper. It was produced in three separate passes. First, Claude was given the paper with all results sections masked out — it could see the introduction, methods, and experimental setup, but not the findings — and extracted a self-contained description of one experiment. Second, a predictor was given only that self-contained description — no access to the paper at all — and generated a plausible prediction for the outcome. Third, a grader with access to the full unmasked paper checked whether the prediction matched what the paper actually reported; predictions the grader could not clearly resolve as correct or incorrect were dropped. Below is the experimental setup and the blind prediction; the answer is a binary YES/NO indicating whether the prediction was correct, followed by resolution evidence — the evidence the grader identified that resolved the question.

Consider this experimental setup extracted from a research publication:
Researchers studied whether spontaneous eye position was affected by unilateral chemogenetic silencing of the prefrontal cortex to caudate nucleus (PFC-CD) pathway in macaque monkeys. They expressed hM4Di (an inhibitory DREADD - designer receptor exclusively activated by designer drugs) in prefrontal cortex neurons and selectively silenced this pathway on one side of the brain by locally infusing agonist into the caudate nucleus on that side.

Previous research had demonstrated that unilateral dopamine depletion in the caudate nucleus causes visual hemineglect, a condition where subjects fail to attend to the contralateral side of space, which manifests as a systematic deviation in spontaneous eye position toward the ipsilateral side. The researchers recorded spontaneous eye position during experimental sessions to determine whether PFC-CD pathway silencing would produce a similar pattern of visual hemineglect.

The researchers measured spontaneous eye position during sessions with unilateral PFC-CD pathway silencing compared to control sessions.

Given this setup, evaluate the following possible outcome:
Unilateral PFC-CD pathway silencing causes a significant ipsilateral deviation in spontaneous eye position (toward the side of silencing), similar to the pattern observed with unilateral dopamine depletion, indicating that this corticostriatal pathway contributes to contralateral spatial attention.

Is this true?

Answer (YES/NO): NO